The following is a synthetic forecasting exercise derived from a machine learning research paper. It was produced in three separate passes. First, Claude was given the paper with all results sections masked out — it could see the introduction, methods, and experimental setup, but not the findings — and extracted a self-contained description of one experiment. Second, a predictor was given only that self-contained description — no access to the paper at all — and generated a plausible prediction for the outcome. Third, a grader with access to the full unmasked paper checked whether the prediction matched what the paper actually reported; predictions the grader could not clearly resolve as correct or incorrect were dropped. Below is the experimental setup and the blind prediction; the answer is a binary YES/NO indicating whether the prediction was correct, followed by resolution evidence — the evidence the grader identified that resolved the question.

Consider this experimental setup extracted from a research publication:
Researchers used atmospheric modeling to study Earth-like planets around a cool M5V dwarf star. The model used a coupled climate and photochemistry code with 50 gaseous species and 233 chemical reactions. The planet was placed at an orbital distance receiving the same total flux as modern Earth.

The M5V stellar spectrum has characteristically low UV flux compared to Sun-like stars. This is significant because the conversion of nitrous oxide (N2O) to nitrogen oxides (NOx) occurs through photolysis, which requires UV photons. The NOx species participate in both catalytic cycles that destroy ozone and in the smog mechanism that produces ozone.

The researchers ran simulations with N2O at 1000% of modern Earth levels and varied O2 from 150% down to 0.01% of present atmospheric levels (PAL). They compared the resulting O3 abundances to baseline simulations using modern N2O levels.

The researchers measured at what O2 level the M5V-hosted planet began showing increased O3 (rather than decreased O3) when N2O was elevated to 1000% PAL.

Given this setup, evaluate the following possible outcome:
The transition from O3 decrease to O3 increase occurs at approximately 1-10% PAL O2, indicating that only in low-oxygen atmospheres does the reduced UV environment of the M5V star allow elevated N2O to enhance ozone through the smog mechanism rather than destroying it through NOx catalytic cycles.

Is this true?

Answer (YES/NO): YES